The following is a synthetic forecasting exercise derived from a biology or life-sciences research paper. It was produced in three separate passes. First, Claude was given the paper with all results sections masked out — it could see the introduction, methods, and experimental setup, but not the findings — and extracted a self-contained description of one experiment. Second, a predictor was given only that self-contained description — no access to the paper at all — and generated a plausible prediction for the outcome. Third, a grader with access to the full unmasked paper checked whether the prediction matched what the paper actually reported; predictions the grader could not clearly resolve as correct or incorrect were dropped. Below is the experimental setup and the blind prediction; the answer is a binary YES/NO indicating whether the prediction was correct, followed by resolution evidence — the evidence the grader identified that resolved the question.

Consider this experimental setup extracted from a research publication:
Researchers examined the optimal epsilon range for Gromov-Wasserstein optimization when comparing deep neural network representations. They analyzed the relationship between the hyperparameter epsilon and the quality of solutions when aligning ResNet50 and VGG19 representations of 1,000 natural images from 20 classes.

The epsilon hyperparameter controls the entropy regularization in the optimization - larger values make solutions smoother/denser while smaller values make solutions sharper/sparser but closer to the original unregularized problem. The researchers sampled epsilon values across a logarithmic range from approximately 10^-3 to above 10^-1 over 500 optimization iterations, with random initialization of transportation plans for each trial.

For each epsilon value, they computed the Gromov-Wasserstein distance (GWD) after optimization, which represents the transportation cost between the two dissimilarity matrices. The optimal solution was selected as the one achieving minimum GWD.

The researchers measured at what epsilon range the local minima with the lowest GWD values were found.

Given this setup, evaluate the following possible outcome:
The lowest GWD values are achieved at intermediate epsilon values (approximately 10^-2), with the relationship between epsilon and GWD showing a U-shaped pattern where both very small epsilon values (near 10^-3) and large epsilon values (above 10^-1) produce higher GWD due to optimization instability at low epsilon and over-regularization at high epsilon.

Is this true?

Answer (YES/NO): NO